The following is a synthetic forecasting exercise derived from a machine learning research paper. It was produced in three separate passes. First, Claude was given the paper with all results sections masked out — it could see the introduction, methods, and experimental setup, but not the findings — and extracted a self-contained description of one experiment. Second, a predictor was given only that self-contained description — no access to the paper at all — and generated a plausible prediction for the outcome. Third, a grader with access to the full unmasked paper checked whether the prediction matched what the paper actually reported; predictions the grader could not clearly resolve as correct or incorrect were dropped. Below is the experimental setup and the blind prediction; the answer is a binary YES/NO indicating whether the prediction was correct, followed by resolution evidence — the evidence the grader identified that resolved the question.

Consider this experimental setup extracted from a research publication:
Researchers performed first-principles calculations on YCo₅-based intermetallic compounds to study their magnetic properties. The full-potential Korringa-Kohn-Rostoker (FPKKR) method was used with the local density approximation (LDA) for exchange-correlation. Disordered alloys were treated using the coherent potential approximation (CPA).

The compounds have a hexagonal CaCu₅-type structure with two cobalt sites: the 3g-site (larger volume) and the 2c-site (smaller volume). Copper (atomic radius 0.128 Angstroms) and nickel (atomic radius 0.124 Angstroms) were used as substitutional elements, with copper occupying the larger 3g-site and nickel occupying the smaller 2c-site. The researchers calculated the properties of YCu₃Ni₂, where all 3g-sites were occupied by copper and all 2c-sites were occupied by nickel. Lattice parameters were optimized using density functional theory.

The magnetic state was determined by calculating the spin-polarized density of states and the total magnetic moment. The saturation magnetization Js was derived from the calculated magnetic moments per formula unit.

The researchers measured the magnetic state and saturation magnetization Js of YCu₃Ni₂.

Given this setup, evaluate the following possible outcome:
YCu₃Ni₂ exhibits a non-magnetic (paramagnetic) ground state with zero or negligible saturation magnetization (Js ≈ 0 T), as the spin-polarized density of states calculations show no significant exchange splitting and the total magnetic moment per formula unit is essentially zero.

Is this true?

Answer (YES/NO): YES